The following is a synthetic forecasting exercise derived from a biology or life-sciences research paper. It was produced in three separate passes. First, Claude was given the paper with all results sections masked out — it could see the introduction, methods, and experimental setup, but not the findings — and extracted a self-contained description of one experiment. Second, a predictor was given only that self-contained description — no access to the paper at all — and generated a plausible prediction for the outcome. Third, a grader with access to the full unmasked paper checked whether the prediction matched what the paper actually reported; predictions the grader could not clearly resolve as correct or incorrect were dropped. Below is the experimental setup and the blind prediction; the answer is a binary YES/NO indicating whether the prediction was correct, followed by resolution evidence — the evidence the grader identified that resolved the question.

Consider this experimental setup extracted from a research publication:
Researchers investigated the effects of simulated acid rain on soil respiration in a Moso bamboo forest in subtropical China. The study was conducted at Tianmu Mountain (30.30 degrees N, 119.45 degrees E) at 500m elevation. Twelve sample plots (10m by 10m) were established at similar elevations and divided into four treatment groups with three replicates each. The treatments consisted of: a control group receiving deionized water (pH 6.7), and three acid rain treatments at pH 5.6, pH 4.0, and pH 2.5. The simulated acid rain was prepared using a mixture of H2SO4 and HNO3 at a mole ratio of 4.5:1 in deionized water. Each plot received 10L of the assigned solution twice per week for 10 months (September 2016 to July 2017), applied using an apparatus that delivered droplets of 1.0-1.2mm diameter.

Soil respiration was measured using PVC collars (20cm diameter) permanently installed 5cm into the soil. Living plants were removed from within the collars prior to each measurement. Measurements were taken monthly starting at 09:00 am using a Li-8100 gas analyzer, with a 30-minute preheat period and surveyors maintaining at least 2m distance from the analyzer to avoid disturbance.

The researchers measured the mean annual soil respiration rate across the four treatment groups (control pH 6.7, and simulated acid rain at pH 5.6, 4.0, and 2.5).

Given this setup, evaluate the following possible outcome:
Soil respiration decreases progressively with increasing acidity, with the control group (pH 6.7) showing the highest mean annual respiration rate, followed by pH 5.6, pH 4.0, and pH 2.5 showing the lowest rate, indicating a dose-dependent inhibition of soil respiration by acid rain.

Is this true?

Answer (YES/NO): NO